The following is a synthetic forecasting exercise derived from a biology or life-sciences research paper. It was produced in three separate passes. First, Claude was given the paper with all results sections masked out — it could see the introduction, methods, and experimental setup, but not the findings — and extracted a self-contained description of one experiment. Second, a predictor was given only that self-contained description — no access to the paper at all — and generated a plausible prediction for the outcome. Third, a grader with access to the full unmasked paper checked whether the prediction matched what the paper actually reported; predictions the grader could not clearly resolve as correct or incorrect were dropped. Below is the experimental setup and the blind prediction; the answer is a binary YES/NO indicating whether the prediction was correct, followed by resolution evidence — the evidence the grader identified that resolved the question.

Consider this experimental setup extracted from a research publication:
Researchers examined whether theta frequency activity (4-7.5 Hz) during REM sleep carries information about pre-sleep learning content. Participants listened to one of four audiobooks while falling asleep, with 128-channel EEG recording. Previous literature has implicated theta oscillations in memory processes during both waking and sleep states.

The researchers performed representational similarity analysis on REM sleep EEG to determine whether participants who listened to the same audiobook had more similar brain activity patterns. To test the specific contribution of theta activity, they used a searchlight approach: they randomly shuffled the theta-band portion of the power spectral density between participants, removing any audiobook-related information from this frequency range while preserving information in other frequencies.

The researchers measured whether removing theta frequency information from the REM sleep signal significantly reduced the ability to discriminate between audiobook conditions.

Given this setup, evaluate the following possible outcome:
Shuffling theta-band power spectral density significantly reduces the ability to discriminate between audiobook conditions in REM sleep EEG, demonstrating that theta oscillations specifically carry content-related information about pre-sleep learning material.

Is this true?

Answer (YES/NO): NO